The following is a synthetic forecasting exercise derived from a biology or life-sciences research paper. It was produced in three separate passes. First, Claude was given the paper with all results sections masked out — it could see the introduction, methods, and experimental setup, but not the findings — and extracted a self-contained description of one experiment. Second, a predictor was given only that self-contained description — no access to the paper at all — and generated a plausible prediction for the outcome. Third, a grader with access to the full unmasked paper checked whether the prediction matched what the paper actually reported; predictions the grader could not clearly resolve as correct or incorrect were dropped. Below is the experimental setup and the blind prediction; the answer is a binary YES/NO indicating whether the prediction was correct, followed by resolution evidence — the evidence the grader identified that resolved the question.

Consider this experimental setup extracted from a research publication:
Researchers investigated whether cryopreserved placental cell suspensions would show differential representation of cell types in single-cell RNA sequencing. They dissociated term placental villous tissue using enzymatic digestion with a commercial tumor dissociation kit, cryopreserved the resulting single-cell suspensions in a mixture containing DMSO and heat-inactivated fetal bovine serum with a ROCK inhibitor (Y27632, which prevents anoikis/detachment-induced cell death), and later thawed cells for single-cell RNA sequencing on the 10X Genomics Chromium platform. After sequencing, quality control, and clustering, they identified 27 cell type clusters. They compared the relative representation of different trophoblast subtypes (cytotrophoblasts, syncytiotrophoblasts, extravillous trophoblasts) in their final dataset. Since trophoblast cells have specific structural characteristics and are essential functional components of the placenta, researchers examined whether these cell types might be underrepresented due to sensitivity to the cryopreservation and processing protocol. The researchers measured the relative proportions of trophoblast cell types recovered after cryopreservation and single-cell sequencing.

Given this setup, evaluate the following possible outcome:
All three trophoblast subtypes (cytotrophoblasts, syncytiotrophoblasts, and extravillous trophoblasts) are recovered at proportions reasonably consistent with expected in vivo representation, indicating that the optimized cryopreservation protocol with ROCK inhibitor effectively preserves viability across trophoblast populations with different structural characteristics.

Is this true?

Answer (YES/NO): NO